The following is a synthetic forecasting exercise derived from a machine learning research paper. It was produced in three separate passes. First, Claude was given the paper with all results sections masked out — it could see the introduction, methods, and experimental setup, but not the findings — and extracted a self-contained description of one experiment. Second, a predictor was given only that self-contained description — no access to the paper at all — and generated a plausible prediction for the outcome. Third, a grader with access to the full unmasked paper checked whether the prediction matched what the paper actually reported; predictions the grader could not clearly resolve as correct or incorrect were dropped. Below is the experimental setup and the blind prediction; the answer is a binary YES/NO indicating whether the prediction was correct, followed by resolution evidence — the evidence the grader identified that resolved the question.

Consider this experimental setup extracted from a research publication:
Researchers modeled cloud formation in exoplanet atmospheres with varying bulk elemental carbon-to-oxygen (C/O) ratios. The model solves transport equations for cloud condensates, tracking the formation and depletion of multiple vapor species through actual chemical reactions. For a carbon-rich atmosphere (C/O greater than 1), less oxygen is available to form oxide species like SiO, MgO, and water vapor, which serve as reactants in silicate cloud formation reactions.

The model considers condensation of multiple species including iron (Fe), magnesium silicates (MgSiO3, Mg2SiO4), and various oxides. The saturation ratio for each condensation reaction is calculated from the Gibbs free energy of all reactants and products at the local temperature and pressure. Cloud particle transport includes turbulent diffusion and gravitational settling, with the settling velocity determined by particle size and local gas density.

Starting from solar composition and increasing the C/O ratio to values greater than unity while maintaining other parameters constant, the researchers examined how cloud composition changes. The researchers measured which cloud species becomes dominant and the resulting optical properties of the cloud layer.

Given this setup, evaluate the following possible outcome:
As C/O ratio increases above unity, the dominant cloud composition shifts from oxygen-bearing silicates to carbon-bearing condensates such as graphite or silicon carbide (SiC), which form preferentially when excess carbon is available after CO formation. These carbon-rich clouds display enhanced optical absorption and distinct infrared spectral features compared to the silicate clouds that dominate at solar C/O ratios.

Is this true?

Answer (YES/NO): NO